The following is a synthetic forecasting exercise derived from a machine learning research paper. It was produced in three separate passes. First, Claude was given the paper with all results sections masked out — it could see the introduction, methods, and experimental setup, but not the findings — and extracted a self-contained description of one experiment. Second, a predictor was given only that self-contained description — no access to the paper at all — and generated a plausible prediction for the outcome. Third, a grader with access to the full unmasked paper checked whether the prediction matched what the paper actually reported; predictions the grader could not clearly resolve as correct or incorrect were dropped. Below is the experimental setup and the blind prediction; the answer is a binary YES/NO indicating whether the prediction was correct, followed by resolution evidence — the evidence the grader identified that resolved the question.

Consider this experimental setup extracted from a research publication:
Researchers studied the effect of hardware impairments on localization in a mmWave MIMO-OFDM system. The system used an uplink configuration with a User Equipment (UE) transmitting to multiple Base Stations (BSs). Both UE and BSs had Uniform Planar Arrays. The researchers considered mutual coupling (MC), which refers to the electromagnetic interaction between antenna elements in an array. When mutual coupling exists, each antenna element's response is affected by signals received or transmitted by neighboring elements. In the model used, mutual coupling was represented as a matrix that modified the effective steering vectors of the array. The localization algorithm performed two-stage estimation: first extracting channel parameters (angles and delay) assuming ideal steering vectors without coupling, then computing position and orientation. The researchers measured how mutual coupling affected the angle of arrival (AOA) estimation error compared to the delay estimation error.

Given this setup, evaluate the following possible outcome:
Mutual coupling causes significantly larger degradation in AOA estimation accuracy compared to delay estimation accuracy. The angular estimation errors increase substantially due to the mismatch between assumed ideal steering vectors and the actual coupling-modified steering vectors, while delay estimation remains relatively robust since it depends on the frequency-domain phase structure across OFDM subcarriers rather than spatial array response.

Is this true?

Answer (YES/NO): YES